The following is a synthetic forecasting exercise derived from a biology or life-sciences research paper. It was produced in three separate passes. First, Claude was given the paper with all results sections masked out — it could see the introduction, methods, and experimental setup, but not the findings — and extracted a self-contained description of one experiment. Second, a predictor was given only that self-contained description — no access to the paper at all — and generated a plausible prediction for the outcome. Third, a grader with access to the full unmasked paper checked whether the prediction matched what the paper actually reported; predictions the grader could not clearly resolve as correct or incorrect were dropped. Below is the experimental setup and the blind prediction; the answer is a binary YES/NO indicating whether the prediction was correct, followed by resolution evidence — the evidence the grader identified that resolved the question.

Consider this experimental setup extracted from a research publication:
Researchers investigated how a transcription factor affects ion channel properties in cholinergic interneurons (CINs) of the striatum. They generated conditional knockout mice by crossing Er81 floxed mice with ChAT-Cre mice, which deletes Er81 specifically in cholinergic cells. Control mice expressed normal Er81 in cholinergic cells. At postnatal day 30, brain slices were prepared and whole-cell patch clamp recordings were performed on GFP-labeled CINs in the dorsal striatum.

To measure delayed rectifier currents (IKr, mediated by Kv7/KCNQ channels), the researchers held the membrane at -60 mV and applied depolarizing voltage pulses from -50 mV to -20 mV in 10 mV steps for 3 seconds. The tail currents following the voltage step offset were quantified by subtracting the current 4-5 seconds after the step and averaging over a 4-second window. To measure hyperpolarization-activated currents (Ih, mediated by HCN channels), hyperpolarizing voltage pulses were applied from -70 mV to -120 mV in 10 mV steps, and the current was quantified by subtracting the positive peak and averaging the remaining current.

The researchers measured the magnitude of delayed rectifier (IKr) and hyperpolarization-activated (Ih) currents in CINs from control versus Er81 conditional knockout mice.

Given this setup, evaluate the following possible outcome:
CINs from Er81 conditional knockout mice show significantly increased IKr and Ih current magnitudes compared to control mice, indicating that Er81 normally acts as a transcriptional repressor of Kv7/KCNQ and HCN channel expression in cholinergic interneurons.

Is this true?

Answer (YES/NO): NO